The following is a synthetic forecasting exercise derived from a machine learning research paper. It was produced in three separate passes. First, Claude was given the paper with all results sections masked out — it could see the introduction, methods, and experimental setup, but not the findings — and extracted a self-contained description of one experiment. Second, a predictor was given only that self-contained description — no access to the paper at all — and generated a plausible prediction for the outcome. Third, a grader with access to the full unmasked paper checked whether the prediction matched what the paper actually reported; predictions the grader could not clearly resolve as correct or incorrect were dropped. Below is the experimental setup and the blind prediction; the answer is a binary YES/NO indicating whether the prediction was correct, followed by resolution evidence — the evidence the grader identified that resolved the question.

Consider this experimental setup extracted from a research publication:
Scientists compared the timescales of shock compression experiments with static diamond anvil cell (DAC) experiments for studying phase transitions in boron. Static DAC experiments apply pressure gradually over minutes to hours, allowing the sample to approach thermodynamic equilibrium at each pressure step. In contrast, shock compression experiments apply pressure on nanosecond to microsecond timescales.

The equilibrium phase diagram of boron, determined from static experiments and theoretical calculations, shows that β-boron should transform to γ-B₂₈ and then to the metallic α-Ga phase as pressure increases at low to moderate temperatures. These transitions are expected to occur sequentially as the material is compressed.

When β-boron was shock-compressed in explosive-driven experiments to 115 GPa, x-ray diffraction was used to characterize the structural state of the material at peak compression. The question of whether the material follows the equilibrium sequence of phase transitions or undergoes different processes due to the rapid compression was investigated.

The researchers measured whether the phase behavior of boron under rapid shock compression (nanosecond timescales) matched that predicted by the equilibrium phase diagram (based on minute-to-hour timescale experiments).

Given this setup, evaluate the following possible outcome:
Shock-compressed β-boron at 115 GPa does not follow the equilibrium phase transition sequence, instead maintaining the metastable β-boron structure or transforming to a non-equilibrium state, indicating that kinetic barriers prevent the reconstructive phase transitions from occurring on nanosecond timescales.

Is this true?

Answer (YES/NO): YES